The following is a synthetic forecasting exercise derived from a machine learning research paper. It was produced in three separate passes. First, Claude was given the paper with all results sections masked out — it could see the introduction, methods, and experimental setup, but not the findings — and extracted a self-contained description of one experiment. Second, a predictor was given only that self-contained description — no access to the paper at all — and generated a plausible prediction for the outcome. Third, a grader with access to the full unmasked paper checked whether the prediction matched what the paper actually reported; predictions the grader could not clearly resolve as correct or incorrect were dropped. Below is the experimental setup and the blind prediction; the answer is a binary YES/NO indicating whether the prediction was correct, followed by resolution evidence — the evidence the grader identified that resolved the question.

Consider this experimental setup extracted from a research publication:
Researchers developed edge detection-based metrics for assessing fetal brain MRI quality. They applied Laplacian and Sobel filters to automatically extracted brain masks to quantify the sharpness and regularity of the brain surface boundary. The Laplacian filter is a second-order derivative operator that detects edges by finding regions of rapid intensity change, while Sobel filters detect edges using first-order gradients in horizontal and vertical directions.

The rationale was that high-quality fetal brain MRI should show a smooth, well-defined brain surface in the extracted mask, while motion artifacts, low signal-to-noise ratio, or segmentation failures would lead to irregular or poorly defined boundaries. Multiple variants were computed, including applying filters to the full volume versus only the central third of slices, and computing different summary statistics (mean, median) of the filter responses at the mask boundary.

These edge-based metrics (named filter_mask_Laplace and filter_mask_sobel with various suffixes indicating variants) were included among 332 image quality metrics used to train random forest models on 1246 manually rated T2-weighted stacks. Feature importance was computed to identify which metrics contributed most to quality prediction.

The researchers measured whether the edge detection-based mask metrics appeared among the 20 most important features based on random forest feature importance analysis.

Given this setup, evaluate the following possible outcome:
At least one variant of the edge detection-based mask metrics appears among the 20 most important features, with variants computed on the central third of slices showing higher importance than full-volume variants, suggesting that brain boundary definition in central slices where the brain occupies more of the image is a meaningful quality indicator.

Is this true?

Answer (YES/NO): NO